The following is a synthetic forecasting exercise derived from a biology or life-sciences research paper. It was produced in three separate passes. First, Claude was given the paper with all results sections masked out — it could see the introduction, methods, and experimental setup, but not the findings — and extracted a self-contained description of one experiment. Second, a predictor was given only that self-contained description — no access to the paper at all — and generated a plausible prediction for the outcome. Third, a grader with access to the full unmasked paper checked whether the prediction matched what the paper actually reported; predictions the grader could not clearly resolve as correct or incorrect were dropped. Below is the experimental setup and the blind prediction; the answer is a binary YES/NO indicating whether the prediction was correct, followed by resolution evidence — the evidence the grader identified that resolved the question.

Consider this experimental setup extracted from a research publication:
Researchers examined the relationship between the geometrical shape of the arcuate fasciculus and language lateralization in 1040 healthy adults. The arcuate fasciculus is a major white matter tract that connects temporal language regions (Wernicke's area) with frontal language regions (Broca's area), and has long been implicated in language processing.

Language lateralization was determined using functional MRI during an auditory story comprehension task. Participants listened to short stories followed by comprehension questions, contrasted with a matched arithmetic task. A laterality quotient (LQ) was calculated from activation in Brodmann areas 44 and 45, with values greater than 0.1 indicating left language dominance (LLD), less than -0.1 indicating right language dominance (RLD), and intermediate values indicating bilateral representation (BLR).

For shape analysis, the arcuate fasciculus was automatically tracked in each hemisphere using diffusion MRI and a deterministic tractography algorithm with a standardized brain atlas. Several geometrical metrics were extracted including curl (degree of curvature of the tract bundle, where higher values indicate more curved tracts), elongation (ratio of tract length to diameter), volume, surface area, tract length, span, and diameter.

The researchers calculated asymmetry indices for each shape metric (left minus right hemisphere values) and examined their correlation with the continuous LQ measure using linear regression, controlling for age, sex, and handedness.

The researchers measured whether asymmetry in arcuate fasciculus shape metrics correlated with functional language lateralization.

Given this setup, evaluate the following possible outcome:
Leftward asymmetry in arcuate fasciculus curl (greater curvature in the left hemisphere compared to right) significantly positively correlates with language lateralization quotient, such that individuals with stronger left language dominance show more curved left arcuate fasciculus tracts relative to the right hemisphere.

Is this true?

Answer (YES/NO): NO